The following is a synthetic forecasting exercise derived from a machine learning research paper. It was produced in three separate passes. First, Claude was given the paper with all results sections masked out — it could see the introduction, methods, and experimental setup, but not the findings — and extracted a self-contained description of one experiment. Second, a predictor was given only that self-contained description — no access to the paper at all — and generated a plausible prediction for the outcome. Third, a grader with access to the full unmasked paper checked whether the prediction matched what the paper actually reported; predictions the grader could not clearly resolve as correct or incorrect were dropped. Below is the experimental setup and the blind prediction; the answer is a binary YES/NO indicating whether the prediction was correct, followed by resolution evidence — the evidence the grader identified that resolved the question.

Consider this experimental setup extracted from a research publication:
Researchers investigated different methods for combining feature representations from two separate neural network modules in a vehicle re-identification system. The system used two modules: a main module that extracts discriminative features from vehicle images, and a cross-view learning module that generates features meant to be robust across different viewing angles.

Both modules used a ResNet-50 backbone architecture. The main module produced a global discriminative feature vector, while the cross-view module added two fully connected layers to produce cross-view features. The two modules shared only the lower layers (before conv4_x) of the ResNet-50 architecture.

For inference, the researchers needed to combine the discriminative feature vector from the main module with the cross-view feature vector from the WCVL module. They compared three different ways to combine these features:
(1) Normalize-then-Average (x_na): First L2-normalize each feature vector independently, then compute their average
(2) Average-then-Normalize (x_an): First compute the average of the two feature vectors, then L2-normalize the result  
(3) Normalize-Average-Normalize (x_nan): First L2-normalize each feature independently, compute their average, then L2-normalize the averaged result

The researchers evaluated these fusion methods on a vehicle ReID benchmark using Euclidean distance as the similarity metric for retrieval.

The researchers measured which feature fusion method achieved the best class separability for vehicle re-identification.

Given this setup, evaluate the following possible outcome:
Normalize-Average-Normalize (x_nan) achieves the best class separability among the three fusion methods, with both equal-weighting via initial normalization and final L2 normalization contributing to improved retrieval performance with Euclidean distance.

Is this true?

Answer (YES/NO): NO